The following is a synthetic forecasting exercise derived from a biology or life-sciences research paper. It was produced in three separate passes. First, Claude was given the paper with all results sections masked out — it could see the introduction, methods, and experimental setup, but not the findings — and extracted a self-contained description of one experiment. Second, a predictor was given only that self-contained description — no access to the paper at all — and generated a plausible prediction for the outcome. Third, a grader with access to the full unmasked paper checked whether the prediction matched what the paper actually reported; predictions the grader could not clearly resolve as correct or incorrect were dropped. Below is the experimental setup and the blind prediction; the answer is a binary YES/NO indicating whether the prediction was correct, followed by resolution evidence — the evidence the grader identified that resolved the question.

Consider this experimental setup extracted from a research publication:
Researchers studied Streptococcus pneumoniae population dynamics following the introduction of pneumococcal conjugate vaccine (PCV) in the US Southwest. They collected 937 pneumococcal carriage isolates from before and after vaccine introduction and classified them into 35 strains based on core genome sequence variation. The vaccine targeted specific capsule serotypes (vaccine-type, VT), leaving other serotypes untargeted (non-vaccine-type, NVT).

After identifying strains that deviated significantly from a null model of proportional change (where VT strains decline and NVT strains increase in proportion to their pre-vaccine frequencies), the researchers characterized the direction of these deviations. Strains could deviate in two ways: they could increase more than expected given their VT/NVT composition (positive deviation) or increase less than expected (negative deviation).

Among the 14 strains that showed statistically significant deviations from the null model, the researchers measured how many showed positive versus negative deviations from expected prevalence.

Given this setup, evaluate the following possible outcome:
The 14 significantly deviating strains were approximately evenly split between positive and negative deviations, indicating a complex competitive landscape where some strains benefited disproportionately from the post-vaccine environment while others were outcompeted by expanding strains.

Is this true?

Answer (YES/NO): NO